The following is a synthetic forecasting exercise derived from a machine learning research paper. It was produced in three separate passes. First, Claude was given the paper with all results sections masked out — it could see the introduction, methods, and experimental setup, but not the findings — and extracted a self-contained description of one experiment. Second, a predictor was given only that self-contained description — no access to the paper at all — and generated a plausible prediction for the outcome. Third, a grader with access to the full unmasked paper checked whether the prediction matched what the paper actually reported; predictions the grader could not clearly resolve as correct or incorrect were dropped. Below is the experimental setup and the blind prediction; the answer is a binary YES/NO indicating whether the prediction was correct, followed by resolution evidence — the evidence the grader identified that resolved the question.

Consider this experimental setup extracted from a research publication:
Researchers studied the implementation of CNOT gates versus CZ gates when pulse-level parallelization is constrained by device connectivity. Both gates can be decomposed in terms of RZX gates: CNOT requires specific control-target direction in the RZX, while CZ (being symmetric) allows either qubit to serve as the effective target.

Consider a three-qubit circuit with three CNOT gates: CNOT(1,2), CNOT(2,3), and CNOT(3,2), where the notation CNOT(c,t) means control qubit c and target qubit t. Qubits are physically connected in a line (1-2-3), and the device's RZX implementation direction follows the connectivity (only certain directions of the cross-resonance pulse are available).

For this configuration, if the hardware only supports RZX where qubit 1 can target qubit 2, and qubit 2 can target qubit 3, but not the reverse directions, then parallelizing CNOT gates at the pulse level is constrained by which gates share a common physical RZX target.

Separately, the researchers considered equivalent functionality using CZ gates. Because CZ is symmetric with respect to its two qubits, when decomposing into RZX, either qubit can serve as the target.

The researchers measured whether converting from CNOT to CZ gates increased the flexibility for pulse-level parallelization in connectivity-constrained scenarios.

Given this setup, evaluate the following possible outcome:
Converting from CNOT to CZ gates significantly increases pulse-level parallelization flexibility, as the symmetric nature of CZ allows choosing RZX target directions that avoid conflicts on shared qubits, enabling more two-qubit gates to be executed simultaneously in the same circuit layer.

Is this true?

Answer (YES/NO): YES